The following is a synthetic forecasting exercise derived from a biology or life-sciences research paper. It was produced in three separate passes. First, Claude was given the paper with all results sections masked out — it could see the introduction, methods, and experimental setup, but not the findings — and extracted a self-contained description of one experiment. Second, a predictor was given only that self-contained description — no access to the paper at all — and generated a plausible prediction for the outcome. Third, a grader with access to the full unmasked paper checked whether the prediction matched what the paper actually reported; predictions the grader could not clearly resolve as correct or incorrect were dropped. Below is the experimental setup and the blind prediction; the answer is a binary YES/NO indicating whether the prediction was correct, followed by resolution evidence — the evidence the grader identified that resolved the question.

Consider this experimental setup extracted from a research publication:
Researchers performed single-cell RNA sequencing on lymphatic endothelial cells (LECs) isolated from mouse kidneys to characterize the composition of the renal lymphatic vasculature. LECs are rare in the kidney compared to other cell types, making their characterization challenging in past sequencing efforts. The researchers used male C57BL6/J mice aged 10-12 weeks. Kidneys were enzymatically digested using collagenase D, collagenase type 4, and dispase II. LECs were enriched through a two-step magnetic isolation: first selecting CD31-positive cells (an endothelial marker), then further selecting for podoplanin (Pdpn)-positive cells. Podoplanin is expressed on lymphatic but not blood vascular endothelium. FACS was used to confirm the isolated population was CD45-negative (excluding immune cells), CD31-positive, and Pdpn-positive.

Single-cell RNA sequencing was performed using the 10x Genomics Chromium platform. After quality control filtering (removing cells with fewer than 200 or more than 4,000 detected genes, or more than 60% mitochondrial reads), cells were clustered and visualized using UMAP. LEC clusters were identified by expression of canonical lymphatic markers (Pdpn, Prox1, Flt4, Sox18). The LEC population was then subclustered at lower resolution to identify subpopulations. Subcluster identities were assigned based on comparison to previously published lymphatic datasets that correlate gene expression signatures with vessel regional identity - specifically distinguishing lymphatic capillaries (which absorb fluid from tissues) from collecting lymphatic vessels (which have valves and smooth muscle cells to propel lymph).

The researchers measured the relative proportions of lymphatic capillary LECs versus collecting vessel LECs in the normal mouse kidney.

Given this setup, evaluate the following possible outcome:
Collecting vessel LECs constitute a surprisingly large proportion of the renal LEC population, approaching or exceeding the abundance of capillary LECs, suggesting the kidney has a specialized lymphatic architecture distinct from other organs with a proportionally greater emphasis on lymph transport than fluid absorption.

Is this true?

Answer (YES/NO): YES